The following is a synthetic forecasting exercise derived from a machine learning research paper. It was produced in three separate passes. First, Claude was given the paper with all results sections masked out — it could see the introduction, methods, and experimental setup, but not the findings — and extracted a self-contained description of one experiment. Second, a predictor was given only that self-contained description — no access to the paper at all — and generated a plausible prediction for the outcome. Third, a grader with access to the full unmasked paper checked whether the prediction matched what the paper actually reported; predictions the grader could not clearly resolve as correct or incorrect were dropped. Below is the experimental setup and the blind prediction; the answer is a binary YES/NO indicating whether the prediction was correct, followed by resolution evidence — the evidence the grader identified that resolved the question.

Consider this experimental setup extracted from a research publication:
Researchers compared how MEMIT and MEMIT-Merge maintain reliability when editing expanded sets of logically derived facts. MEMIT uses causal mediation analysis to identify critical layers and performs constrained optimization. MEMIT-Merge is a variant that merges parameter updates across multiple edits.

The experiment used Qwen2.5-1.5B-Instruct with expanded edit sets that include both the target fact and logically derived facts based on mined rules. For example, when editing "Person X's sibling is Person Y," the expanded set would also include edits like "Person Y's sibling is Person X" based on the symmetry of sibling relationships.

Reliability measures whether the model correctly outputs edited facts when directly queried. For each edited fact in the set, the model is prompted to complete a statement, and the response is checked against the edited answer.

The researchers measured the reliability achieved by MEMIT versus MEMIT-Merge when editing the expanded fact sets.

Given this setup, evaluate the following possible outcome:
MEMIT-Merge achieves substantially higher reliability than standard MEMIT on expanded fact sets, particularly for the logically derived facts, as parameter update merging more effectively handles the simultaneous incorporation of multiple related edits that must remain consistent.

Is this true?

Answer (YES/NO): YES